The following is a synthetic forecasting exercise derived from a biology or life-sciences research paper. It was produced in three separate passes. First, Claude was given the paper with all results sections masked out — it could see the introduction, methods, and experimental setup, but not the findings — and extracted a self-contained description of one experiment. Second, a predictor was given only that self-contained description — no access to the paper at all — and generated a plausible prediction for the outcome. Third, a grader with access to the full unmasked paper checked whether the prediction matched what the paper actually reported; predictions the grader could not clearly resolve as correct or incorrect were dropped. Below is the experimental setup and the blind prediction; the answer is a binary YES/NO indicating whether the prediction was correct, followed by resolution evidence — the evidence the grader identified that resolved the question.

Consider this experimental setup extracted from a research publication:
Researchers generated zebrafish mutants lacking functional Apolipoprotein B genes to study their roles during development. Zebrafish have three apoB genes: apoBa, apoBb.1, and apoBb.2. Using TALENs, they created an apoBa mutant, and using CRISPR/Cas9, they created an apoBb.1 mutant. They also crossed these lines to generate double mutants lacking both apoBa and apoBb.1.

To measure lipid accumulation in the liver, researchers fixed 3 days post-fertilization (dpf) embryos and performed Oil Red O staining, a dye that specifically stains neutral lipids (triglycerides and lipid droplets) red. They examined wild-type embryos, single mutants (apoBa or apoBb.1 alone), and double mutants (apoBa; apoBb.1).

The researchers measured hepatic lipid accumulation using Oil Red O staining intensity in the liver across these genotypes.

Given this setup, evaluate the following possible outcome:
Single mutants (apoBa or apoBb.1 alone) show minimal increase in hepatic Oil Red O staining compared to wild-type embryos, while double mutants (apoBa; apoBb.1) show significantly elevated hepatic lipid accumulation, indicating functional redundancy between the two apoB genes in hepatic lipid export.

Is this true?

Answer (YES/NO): NO